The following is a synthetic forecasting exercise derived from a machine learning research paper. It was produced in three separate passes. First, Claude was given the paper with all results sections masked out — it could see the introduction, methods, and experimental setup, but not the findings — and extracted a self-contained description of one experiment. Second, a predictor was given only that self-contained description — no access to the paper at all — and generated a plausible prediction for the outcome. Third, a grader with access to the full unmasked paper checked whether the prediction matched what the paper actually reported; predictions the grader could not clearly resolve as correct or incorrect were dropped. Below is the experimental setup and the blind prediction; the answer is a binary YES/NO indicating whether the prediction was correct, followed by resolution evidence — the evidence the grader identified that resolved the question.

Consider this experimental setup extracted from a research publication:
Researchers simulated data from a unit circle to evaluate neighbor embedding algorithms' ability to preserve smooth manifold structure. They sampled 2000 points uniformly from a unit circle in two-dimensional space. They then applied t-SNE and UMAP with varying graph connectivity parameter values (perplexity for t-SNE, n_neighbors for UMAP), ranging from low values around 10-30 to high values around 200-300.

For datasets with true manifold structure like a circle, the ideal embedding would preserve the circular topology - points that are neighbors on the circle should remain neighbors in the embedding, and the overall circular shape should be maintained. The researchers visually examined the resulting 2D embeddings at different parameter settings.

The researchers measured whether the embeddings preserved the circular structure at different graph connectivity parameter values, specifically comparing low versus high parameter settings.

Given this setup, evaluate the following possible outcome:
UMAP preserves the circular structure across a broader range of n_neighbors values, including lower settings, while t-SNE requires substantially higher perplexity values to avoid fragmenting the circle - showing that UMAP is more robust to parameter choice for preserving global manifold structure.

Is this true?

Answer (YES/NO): NO